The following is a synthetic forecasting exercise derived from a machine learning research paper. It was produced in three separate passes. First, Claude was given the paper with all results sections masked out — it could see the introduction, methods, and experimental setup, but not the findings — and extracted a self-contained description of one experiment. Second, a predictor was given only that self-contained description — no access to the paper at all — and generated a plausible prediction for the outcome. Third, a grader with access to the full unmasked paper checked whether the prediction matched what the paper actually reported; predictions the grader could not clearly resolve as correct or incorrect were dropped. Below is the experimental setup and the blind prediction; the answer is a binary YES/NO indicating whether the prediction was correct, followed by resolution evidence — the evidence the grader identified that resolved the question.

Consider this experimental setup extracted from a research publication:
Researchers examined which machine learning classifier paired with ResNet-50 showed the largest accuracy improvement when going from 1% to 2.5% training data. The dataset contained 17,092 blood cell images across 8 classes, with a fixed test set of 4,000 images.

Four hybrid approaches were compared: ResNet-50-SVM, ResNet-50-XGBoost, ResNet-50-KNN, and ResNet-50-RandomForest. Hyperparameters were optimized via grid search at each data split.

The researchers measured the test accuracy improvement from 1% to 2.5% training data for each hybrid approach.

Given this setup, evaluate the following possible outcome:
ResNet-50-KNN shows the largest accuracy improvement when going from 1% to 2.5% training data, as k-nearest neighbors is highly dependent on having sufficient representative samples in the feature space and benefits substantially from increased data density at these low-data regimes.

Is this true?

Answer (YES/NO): NO